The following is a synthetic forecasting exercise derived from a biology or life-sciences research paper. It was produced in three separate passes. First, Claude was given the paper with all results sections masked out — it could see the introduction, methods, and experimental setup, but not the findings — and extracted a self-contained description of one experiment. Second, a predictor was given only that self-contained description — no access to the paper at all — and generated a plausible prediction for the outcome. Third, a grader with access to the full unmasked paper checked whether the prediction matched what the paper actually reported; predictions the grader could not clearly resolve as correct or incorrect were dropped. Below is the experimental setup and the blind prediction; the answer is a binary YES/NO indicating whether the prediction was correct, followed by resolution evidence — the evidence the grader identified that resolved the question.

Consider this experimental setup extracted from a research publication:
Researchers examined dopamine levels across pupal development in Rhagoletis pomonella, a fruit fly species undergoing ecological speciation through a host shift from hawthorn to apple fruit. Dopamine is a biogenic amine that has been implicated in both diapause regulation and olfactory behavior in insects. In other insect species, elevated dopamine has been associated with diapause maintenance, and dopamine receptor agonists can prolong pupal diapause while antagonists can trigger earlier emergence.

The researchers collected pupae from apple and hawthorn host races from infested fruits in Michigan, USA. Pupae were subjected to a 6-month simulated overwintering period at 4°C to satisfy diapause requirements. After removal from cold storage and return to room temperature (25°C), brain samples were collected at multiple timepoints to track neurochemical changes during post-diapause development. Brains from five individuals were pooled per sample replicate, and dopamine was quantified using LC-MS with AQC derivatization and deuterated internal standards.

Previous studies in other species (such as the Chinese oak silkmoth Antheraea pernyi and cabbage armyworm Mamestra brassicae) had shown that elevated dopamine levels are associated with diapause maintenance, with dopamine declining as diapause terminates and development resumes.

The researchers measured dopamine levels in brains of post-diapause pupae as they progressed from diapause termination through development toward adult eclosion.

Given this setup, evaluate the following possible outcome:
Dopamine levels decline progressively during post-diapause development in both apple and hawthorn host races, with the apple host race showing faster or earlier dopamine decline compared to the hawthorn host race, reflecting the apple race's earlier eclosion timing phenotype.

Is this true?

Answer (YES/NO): NO